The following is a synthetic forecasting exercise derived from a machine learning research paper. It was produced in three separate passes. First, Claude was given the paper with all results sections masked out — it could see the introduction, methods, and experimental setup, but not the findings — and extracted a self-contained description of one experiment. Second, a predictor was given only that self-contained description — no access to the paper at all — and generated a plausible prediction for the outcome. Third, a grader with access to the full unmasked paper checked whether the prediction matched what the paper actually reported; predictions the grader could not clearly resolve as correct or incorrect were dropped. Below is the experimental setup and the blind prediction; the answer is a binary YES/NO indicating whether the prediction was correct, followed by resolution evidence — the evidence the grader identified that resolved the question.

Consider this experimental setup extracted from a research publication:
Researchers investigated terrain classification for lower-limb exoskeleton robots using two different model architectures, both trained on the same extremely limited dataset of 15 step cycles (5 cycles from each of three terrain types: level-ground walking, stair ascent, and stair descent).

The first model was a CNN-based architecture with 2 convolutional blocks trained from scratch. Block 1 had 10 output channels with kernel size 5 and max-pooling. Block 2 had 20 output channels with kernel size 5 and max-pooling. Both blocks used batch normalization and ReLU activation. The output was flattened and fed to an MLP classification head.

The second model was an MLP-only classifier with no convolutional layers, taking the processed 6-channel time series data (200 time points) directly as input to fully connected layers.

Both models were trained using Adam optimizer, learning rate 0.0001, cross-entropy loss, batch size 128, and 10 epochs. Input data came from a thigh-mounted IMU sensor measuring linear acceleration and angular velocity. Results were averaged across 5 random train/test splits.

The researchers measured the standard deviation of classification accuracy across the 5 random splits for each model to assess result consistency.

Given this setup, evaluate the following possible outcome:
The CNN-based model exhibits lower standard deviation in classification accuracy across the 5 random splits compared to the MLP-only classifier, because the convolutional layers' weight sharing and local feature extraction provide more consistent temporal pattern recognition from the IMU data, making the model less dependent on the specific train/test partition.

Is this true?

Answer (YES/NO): NO